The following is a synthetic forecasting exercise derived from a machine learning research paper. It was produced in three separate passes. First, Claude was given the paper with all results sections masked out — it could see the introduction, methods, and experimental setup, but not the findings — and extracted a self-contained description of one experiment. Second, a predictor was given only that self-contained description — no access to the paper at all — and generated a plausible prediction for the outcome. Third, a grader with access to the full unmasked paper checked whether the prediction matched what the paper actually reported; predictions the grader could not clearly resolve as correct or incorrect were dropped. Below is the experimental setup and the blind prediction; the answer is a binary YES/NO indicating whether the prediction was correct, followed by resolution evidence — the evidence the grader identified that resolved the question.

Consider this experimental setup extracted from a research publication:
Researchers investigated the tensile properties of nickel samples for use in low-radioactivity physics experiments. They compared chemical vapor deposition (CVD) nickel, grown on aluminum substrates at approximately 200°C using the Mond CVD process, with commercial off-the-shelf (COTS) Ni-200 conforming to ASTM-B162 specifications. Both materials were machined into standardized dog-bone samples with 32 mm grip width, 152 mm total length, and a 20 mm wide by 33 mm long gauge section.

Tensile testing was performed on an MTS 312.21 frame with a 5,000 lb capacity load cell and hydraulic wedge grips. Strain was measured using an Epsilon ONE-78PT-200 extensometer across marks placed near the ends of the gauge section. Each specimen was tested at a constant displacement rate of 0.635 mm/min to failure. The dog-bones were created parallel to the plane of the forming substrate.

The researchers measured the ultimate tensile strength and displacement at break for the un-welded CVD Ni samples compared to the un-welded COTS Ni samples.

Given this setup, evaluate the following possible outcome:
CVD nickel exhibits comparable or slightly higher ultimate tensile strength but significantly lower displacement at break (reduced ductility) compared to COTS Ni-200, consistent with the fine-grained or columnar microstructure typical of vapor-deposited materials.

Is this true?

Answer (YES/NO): NO